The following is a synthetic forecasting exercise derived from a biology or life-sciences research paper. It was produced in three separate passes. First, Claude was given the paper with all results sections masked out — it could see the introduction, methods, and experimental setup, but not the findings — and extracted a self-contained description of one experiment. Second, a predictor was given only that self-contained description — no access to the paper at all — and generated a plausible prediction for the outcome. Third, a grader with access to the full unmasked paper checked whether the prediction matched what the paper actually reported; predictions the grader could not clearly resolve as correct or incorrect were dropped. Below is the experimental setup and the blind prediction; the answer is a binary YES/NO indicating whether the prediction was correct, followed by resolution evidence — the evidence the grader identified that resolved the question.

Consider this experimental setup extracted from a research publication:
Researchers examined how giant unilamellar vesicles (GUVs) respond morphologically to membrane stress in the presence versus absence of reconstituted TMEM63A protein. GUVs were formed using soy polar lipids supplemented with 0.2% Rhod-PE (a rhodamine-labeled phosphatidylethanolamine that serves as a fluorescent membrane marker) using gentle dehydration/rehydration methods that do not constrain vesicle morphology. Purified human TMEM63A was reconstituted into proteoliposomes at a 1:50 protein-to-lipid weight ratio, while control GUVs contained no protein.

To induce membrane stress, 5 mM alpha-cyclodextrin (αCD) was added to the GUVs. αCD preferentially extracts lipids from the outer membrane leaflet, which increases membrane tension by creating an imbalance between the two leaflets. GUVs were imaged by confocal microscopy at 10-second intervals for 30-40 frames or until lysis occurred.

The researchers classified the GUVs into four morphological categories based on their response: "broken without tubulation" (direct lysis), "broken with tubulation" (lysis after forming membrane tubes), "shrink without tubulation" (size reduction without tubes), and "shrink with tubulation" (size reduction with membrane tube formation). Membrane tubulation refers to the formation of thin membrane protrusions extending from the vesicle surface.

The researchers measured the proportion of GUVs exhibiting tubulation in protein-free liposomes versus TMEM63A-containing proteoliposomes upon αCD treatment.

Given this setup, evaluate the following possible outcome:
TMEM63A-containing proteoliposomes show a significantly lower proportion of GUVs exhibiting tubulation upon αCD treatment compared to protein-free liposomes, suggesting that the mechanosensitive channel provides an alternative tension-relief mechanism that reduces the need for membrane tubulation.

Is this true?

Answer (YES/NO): NO